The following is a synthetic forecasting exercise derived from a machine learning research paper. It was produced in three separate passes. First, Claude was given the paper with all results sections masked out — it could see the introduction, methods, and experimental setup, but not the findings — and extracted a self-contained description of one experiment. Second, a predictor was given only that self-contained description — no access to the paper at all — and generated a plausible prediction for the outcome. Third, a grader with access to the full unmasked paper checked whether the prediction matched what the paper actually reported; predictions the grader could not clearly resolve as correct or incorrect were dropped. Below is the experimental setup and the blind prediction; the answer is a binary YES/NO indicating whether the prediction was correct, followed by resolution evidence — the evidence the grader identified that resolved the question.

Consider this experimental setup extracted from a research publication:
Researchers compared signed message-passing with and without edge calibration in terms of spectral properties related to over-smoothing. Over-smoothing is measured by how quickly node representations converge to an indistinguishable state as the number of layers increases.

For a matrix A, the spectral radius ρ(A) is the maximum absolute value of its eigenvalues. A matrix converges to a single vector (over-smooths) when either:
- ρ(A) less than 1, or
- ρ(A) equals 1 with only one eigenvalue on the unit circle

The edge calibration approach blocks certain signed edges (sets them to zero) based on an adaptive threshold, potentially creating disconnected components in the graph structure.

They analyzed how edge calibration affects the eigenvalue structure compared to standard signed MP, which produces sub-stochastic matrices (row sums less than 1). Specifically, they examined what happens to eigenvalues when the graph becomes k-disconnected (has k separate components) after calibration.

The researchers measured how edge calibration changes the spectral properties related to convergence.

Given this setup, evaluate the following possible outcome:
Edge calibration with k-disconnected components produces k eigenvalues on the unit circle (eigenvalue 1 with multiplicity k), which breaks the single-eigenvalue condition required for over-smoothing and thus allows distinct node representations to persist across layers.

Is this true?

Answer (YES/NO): YES